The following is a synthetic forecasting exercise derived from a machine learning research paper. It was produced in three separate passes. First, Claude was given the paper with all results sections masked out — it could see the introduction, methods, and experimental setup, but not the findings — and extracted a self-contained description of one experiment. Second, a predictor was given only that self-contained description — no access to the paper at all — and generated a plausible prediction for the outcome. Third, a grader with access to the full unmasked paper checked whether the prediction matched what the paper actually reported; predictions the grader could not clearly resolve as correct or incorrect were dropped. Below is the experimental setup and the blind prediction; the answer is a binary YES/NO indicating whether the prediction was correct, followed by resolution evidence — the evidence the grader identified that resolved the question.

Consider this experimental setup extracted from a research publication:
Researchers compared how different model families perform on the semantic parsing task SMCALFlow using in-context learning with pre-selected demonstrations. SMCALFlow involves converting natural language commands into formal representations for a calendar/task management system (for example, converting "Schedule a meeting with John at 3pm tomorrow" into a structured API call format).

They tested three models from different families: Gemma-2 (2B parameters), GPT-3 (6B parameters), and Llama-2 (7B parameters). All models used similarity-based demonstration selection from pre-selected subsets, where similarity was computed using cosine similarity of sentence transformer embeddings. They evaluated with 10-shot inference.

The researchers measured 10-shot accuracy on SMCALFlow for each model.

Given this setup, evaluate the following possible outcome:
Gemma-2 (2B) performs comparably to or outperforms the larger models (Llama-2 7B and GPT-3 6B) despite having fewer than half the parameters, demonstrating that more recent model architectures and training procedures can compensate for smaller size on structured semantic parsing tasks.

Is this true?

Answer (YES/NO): YES